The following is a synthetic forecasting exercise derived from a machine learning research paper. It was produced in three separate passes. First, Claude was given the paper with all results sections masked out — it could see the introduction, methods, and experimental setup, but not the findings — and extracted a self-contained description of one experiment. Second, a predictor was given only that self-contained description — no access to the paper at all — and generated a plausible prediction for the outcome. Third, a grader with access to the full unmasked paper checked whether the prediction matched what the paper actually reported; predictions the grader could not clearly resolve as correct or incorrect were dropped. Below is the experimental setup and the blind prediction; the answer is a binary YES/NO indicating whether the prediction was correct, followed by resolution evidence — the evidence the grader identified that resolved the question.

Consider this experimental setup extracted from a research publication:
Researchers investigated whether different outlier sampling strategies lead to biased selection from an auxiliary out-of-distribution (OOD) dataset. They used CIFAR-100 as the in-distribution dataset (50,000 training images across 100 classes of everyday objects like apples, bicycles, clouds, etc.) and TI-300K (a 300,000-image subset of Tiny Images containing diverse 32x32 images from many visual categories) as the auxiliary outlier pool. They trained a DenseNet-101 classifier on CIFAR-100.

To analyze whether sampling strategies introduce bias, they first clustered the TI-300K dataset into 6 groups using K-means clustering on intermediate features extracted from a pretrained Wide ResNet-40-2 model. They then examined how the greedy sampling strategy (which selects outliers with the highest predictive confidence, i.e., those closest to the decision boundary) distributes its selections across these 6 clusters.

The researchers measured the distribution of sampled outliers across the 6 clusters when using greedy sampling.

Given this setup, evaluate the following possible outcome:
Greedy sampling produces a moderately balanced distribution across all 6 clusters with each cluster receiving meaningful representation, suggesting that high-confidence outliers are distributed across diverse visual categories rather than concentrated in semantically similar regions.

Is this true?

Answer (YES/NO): NO